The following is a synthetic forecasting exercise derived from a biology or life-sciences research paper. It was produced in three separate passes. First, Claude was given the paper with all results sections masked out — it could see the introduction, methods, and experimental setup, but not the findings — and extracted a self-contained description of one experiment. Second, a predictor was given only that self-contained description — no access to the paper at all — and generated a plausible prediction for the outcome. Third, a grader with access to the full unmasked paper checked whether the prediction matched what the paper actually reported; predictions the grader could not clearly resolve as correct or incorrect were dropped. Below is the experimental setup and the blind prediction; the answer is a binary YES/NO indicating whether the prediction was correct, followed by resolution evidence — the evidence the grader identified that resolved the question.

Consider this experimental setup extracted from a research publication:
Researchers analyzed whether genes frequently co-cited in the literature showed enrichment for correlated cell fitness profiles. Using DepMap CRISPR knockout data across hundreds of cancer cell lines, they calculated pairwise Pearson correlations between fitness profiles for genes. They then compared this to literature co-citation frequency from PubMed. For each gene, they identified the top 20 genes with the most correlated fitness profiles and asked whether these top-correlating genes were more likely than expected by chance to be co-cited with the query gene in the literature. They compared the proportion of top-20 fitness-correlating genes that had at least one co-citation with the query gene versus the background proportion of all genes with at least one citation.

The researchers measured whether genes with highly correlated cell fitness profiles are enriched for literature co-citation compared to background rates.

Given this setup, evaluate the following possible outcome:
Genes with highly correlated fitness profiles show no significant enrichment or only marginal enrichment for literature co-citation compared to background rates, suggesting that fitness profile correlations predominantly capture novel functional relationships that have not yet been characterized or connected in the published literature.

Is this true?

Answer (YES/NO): NO